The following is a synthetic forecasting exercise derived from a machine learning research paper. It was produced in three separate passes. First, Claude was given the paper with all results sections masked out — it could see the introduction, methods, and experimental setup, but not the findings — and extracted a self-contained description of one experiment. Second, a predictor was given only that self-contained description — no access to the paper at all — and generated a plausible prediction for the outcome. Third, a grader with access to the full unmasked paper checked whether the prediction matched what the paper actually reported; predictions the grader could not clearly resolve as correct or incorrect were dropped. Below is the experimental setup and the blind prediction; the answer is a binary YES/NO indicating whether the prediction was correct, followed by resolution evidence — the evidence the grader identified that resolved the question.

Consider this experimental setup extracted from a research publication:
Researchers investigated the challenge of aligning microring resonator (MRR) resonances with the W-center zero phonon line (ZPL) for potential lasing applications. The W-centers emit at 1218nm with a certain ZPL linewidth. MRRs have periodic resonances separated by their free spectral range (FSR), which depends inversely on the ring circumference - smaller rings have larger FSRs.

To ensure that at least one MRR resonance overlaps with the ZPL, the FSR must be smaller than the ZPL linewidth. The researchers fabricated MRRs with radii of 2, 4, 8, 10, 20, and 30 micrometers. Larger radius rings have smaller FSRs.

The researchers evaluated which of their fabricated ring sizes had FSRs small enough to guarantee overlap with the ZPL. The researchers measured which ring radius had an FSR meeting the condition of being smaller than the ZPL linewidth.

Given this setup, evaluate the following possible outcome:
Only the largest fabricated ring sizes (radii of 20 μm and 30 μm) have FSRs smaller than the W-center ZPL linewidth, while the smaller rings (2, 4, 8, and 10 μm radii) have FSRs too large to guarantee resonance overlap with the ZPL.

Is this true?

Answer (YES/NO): NO